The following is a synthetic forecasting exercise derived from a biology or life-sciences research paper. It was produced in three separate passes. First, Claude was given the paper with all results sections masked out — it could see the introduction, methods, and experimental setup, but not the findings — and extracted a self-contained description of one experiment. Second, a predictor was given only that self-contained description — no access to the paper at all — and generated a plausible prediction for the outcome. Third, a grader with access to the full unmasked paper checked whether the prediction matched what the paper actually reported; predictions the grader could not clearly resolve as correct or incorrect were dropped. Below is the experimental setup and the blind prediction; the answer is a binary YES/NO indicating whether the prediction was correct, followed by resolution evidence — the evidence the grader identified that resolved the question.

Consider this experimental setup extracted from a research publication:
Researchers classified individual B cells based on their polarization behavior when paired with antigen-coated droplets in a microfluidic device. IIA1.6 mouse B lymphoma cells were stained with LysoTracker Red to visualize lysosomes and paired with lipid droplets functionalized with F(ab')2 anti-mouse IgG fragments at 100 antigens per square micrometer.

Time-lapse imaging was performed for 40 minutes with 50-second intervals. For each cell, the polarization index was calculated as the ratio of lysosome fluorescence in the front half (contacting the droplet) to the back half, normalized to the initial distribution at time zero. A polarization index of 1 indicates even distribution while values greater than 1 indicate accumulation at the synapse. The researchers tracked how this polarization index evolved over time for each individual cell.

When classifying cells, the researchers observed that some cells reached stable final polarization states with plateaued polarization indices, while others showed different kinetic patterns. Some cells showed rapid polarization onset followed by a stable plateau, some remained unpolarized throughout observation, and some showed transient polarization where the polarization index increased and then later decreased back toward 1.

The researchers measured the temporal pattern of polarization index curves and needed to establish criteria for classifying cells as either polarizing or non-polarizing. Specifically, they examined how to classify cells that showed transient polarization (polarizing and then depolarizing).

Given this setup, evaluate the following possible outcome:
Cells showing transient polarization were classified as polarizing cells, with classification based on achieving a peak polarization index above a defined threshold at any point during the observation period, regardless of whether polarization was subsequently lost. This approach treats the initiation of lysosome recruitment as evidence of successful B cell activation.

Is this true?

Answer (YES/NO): NO